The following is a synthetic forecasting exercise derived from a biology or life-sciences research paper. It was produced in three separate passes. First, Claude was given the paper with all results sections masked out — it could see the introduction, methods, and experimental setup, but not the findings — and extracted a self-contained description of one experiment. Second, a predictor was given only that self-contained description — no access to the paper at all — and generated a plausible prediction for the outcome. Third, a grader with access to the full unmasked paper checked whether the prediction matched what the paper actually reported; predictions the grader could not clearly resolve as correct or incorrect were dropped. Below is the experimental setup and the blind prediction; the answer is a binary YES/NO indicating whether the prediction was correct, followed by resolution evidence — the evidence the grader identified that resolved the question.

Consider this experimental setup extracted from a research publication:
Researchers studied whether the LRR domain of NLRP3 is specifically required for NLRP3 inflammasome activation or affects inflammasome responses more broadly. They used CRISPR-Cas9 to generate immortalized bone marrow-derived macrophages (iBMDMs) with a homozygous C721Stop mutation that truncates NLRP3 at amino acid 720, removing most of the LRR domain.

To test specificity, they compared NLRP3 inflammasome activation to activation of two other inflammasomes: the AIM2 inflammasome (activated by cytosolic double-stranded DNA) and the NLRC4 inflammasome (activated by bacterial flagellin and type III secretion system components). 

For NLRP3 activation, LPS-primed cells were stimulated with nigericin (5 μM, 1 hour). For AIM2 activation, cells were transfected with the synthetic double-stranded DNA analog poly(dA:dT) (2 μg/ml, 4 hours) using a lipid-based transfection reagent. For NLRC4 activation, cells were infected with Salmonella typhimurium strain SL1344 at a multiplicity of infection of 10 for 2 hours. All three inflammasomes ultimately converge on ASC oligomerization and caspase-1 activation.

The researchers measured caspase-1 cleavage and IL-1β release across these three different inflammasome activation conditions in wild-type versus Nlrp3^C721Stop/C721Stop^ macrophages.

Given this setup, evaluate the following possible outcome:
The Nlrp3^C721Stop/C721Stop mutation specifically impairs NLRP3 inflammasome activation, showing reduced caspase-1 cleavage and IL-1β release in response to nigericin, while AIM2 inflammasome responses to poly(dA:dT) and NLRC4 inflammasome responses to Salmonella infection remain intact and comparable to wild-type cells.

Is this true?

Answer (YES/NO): YES